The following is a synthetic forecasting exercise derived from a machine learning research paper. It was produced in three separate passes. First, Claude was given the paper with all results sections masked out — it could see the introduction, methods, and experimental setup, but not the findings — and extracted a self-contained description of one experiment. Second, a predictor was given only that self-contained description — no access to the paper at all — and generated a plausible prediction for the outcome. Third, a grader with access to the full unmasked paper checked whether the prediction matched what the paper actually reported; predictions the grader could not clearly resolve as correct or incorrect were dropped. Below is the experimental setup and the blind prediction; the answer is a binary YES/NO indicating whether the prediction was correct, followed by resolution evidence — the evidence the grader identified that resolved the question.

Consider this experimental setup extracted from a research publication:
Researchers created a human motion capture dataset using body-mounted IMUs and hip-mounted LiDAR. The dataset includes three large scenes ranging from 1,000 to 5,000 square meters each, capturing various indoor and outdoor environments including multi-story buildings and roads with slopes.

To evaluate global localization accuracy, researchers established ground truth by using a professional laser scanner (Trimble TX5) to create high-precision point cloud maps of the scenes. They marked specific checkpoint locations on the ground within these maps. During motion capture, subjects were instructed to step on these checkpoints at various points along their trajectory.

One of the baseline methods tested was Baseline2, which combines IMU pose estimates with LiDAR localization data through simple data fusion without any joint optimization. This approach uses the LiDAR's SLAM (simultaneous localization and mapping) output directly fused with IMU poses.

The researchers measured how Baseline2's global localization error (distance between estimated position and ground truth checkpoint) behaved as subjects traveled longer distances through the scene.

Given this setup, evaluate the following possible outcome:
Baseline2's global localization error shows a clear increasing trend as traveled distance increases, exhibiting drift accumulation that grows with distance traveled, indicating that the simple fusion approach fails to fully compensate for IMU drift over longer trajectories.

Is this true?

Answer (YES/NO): YES